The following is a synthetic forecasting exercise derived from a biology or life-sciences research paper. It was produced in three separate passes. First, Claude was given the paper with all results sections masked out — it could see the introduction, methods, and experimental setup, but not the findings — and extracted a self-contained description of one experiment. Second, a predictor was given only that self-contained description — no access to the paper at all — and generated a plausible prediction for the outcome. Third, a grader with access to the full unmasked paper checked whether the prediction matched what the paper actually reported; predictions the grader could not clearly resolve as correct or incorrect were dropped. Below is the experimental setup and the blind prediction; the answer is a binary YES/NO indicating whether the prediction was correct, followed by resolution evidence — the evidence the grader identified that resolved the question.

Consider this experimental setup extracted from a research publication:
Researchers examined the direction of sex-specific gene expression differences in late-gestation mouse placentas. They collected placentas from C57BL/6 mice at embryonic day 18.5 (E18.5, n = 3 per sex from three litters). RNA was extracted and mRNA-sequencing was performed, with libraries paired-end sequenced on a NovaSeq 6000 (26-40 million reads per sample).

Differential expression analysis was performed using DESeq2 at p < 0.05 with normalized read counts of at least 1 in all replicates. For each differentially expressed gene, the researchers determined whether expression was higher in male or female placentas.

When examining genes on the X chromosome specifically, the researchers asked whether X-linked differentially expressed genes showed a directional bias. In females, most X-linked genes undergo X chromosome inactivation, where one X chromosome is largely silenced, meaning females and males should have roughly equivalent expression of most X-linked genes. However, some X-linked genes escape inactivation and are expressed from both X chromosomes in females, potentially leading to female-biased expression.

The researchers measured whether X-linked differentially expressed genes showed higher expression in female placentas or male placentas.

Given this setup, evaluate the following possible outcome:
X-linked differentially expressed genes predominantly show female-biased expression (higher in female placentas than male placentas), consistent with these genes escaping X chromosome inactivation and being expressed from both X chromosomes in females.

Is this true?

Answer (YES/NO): NO